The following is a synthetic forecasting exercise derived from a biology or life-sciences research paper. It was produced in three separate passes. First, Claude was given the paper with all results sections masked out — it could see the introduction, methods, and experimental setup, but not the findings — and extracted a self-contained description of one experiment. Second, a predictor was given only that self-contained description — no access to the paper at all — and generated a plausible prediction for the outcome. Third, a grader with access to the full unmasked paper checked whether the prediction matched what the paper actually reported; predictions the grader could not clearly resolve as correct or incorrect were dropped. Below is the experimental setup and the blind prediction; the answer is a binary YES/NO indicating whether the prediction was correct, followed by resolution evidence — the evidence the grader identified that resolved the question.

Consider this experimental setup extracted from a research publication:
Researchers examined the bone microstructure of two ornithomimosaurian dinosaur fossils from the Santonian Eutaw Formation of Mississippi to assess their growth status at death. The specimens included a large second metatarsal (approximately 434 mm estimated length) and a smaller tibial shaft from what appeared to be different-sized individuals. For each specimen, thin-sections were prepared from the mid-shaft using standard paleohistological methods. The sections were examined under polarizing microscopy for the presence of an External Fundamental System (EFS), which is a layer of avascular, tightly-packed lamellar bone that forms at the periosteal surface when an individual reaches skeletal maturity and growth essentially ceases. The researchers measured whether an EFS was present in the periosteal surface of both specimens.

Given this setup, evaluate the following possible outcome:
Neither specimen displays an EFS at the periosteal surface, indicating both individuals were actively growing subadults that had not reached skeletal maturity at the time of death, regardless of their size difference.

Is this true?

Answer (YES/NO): YES